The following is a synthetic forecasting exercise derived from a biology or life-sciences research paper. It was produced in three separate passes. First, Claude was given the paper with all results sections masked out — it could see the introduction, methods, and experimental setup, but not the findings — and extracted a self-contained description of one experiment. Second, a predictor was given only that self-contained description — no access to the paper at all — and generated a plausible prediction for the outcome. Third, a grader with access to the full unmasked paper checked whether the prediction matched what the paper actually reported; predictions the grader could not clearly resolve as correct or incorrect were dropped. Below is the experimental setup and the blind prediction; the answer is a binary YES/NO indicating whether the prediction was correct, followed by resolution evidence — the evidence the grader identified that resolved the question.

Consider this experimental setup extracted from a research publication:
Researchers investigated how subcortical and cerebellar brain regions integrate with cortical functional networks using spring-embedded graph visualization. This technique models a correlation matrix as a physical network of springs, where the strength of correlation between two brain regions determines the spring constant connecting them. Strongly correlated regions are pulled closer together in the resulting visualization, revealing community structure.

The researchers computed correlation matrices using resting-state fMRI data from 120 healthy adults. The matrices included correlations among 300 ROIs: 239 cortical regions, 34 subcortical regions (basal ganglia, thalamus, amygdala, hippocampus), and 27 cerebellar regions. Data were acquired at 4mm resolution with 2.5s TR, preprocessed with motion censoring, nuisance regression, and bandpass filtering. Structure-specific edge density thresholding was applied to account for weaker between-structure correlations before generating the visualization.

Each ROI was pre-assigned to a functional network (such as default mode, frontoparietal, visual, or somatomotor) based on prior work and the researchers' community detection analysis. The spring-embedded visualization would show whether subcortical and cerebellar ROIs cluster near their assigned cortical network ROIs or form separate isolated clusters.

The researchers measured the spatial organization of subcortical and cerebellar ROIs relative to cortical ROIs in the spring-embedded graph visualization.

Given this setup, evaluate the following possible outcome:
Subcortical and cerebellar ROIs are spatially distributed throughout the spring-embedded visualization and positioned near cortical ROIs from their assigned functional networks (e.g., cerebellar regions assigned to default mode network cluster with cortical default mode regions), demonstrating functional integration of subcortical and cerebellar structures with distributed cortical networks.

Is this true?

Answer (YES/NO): YES